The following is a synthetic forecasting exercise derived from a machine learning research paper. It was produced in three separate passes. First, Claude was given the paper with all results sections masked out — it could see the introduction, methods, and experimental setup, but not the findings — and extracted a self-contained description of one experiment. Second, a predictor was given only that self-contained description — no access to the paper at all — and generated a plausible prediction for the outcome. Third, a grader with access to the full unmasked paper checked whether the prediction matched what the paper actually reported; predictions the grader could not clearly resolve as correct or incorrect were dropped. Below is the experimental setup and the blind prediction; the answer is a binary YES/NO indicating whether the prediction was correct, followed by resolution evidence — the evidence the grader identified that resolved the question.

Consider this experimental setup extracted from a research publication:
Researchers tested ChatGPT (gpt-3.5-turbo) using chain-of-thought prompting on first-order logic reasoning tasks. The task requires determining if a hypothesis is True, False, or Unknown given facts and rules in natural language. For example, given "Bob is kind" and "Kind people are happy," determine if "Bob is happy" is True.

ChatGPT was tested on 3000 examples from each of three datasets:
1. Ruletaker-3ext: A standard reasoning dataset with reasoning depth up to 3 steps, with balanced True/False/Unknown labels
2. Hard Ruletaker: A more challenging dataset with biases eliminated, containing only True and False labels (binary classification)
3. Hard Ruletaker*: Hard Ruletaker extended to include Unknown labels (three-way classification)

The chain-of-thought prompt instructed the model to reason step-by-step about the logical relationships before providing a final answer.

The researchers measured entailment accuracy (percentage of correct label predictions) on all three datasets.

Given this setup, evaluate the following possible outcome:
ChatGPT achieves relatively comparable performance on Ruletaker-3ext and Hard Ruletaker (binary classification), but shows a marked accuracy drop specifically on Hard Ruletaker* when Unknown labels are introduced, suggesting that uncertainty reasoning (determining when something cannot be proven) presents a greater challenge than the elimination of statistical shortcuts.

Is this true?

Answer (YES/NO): YES